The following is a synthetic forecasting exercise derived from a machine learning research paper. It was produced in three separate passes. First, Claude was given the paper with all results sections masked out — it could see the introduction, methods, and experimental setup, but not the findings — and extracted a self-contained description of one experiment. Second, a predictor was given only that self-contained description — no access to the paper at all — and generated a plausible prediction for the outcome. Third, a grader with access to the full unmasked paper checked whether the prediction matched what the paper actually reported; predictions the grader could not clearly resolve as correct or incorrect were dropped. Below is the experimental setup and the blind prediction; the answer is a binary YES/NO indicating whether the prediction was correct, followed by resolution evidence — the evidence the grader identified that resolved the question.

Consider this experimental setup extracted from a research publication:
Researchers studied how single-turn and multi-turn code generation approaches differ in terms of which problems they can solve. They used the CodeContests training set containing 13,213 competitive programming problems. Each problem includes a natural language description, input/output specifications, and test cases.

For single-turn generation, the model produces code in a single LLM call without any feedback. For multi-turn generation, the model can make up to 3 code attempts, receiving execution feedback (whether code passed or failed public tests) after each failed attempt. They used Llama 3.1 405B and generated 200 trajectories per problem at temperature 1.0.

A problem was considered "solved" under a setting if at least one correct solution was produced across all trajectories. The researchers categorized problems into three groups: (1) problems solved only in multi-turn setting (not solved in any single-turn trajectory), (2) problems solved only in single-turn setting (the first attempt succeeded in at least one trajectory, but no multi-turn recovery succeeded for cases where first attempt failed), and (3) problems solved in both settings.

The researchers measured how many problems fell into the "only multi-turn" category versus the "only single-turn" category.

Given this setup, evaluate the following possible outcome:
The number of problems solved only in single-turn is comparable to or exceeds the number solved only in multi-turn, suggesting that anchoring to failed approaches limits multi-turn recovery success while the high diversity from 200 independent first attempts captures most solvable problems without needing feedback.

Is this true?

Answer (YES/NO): NO